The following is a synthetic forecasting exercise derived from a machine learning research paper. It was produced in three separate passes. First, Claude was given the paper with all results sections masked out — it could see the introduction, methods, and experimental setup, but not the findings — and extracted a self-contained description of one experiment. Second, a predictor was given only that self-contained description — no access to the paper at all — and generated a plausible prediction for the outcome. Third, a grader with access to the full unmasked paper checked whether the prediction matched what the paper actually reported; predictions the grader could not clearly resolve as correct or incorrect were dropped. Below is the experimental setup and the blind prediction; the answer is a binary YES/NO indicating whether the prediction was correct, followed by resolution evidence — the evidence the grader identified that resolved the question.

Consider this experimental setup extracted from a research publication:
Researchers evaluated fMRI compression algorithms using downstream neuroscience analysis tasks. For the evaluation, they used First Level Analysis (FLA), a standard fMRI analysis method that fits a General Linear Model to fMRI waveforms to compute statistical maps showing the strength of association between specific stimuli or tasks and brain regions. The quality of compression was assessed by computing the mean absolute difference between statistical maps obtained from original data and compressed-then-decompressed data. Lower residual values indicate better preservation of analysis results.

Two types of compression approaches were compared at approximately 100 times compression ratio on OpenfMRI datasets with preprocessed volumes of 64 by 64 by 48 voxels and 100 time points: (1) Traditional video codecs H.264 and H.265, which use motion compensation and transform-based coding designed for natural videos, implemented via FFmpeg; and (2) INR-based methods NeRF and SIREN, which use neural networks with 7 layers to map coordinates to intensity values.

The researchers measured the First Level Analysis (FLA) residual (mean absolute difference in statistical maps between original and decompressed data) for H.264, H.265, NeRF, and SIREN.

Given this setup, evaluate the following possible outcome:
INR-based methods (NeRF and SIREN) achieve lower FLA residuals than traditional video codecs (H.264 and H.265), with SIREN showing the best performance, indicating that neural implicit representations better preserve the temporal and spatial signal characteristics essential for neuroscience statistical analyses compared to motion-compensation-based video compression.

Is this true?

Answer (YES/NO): NO